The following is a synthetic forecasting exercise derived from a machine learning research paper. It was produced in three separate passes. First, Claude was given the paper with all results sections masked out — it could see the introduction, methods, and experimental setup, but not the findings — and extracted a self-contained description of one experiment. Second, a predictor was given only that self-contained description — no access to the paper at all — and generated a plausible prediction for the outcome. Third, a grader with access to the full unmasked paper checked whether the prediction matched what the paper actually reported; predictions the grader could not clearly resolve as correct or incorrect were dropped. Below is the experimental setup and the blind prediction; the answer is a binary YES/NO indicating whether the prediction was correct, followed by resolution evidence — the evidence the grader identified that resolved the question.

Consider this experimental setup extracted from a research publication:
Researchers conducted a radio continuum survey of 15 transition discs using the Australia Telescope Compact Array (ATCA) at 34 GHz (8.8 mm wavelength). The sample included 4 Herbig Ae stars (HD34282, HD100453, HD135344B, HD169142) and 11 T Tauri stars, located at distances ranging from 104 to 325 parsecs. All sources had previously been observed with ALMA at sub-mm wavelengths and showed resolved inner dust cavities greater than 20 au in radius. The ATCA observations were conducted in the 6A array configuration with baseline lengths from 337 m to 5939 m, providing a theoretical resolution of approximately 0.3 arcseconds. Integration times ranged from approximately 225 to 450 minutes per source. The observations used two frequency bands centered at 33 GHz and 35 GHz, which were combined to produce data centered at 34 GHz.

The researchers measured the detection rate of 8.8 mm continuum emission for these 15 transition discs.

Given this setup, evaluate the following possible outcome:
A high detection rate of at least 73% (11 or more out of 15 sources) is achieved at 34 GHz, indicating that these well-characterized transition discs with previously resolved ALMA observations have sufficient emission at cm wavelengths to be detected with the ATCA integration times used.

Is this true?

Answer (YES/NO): YES